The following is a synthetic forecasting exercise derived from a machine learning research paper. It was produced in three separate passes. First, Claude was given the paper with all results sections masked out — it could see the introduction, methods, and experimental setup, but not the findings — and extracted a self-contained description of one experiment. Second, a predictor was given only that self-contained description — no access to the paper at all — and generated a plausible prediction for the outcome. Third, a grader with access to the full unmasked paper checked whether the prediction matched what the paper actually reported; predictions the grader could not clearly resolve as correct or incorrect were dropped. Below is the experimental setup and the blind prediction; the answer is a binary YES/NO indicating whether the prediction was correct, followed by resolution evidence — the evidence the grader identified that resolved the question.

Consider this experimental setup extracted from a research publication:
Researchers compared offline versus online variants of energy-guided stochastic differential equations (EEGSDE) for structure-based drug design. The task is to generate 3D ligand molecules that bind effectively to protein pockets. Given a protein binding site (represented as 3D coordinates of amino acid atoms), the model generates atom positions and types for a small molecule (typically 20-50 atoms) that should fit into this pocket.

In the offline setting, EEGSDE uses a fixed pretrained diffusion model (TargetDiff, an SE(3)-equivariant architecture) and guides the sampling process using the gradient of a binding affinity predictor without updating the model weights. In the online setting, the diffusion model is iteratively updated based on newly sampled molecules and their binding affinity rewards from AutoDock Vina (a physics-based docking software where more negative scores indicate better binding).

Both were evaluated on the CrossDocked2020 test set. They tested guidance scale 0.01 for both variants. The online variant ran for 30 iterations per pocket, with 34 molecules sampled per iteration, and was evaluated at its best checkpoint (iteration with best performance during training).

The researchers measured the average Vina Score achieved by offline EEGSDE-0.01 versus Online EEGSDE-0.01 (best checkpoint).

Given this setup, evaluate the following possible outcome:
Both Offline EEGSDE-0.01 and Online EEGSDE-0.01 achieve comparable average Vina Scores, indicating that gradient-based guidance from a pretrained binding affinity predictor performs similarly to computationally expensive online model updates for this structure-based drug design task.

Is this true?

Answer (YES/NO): NO